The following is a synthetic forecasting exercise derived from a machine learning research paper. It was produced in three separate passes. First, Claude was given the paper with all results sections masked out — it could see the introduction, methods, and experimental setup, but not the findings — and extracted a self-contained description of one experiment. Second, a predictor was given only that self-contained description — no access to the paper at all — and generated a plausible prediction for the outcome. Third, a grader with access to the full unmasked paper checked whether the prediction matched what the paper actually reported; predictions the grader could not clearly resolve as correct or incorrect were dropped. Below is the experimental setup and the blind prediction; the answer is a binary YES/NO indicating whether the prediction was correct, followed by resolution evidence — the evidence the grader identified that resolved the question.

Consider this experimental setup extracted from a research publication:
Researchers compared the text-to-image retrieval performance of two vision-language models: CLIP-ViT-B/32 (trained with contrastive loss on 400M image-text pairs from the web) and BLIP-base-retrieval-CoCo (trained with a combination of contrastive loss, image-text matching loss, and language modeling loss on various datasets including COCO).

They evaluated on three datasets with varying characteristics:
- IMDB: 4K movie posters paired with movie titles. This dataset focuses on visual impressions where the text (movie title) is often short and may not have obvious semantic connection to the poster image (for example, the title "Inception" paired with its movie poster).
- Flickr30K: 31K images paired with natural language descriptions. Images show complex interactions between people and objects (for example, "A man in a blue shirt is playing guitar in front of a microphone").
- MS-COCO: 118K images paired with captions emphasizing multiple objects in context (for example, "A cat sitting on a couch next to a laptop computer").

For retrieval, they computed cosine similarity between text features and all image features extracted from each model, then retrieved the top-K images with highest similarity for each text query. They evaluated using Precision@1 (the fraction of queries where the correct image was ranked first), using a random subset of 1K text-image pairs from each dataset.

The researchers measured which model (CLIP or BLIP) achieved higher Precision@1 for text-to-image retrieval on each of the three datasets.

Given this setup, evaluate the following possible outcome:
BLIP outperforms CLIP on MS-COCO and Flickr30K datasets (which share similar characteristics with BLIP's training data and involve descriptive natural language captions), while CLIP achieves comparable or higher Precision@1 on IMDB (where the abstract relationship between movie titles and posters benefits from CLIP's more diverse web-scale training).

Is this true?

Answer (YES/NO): YES